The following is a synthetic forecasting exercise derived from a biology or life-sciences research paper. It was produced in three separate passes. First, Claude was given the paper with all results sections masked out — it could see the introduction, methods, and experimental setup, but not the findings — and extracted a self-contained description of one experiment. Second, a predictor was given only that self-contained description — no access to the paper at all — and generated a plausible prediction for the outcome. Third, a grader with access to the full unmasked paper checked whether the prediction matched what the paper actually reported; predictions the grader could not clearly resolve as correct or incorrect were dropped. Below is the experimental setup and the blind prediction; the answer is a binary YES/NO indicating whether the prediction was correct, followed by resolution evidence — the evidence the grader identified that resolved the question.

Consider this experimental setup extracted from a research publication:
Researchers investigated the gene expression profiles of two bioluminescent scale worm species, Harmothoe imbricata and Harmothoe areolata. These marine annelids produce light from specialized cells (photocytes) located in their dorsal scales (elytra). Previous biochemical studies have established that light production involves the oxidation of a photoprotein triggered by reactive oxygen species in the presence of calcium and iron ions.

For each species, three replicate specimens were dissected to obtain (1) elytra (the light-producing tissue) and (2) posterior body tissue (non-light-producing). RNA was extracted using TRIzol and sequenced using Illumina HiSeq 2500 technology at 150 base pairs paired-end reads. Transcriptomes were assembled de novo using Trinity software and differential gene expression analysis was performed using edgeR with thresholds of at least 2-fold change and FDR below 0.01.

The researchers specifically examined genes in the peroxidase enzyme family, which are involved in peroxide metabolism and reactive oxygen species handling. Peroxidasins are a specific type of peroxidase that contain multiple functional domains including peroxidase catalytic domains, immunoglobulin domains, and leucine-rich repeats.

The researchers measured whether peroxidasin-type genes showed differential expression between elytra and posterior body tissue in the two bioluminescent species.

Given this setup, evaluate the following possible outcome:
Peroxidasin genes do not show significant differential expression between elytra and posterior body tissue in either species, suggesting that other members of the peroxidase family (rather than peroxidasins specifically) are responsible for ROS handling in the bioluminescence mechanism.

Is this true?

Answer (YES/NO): NO